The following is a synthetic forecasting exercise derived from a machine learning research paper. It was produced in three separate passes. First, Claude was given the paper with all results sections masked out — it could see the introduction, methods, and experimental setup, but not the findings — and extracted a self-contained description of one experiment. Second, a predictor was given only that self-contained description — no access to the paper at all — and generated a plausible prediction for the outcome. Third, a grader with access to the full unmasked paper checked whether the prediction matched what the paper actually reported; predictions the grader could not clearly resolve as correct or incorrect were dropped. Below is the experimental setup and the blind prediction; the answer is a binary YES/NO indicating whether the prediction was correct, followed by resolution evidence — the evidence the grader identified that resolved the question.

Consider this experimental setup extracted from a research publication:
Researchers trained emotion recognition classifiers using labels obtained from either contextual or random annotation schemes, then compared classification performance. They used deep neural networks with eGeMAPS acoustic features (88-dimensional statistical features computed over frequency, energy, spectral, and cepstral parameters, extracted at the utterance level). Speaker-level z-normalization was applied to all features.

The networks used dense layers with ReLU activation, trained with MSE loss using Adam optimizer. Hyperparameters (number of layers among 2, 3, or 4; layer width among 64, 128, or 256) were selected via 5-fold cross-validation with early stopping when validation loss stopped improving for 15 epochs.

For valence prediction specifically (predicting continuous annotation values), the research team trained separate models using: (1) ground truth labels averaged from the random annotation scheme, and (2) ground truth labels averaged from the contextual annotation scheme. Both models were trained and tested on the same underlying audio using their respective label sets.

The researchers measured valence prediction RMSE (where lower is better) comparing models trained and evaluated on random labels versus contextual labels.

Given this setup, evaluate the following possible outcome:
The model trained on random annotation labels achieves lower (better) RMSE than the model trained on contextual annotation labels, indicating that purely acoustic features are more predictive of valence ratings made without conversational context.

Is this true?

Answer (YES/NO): YES